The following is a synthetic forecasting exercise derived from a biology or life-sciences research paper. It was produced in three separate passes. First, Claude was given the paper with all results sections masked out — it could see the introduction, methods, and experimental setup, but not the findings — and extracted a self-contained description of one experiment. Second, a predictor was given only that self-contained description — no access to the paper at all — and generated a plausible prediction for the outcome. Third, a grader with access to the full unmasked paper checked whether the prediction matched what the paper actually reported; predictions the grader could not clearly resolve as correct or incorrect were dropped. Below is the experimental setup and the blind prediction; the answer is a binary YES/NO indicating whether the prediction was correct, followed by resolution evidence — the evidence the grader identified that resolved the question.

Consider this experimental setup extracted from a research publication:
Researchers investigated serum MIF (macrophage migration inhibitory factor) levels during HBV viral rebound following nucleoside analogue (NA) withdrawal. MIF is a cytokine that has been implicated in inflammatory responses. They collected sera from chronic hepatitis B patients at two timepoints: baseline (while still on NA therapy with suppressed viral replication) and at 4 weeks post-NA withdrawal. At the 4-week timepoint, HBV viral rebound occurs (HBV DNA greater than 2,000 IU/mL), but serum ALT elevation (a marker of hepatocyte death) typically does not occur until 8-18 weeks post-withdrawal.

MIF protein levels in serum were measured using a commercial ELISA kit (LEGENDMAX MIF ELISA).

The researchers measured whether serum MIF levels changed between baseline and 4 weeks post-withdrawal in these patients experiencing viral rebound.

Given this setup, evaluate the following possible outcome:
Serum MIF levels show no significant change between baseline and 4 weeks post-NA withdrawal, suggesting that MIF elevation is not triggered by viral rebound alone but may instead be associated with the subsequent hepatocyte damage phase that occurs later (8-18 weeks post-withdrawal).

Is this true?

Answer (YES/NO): YES